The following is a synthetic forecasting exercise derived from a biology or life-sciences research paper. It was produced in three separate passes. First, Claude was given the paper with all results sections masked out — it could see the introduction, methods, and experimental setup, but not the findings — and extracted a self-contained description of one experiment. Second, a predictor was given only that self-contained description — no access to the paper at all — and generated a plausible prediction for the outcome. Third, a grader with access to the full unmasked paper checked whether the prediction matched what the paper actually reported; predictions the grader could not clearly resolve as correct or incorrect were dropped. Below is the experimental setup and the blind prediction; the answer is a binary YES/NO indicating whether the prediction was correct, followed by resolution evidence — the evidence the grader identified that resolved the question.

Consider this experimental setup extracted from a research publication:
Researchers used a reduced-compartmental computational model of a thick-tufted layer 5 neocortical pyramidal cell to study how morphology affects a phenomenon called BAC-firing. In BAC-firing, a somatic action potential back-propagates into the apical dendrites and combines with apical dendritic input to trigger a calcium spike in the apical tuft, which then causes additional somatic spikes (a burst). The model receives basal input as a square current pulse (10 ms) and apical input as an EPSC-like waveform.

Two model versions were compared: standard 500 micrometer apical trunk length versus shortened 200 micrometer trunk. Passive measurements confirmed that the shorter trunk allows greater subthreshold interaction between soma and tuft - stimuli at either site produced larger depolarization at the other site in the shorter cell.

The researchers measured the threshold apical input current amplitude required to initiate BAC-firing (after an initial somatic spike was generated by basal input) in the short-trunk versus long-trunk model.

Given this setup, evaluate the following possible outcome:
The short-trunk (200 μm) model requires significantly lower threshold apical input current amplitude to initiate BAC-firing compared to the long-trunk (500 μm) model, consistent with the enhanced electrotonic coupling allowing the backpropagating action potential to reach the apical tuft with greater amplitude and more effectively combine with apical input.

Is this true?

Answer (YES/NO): NO